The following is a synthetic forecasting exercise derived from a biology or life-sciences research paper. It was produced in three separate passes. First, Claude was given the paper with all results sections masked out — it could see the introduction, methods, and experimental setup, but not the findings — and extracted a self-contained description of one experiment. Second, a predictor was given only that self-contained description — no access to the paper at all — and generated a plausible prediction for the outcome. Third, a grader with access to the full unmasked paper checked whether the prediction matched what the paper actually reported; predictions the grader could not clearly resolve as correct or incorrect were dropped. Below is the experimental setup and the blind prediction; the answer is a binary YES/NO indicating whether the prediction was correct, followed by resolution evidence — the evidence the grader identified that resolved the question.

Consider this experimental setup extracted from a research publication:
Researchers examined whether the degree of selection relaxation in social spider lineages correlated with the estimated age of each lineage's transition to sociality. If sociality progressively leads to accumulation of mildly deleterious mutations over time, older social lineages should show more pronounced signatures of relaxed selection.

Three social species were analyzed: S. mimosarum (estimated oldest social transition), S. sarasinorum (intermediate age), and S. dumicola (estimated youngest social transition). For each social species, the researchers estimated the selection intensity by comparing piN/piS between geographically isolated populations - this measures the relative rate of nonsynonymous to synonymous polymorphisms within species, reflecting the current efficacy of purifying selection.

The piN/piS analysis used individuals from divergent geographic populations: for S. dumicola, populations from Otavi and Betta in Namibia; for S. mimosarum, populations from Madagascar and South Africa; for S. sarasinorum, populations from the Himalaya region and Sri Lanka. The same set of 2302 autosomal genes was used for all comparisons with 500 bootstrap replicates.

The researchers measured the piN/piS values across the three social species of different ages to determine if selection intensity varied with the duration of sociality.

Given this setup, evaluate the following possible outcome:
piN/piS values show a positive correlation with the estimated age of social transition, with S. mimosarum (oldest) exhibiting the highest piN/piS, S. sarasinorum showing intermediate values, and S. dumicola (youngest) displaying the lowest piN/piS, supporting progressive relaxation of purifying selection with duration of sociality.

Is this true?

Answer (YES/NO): NO